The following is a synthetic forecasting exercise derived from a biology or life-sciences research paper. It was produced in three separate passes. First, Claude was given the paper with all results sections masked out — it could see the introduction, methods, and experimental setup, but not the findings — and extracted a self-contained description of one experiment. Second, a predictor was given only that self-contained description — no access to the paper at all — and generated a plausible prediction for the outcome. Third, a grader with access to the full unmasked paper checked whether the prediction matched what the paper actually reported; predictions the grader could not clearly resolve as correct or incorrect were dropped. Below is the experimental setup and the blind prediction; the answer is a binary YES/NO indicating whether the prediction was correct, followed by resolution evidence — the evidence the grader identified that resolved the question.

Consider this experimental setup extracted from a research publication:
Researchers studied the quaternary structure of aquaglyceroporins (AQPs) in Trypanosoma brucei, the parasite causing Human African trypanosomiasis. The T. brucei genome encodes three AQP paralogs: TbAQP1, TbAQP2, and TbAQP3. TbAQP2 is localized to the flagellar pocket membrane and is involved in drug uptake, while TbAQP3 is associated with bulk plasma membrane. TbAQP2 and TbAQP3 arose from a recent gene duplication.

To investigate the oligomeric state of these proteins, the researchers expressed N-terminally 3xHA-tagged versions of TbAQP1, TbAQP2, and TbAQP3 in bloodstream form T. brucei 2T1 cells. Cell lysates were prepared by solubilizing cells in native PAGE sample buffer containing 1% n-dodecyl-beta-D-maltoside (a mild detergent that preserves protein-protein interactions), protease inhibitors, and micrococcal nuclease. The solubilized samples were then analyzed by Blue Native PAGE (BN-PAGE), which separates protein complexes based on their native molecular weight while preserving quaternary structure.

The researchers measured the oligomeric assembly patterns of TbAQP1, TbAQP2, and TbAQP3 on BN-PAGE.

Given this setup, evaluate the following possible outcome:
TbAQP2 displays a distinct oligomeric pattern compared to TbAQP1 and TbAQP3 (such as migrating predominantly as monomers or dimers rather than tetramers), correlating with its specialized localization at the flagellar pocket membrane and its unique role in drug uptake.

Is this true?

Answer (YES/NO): NO